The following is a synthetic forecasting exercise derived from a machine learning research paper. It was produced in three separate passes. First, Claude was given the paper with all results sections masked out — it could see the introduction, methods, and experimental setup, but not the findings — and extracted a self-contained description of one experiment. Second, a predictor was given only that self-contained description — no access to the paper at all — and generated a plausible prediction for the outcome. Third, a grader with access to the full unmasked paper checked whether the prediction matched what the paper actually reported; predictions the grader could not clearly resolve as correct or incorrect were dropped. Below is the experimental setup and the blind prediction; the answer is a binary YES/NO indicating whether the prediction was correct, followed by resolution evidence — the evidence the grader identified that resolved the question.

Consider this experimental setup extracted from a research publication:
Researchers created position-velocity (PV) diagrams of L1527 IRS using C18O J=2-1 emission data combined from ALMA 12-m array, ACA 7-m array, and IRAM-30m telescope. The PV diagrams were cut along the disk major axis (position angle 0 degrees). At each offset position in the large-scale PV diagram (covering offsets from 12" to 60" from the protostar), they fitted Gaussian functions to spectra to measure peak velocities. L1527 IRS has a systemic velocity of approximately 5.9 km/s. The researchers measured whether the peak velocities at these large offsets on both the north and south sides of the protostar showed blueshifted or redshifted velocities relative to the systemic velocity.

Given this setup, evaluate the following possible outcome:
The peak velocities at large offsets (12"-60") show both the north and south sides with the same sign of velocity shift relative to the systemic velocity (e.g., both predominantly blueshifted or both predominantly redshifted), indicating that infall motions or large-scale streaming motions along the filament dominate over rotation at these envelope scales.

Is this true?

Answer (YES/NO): YES